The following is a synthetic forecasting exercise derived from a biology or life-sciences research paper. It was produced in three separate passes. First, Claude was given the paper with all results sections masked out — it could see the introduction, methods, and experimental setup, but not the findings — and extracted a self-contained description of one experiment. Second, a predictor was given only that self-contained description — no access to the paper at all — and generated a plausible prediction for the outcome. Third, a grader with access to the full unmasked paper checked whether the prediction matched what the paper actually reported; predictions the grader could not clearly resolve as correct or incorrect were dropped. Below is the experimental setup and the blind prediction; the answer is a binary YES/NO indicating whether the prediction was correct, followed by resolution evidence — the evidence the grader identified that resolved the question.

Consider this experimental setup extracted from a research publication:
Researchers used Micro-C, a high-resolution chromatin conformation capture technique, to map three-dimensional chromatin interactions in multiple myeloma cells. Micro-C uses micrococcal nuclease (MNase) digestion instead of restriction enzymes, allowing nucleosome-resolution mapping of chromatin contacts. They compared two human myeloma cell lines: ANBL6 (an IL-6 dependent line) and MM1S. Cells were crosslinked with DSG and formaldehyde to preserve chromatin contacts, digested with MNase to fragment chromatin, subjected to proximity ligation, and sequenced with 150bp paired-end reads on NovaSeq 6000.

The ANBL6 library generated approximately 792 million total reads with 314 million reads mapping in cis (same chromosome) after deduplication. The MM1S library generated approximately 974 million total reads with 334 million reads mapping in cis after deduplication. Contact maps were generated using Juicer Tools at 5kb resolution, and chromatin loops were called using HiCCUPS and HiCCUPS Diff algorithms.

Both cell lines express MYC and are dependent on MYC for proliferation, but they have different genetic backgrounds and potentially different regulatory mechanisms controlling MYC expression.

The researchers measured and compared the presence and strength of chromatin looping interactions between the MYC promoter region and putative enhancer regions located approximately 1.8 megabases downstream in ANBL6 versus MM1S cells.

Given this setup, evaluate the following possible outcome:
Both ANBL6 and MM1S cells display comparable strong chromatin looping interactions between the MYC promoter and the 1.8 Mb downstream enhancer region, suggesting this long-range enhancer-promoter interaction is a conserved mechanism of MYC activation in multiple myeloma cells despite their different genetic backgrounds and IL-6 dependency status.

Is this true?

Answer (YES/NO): NO